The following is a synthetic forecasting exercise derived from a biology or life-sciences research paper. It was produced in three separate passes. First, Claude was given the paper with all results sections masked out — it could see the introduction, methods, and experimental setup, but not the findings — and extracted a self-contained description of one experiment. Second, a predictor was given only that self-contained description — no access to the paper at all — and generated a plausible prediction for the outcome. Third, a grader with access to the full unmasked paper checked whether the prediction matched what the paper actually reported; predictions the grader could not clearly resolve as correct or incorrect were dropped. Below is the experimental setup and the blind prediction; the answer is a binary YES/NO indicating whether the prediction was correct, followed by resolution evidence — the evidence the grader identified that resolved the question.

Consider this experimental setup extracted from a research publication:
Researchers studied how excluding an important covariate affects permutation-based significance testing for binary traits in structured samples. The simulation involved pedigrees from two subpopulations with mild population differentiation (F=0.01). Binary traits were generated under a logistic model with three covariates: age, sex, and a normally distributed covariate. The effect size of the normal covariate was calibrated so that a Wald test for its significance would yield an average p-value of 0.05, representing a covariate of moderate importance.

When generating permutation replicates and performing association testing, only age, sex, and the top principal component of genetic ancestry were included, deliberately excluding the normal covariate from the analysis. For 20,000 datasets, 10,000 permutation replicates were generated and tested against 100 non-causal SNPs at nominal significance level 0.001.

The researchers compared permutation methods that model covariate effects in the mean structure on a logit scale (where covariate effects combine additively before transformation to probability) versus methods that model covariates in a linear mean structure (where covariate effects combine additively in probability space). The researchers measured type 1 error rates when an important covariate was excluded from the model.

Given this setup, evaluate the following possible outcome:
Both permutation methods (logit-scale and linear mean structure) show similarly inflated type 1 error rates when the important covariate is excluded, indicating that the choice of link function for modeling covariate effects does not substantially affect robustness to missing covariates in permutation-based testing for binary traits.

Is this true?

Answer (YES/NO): NO